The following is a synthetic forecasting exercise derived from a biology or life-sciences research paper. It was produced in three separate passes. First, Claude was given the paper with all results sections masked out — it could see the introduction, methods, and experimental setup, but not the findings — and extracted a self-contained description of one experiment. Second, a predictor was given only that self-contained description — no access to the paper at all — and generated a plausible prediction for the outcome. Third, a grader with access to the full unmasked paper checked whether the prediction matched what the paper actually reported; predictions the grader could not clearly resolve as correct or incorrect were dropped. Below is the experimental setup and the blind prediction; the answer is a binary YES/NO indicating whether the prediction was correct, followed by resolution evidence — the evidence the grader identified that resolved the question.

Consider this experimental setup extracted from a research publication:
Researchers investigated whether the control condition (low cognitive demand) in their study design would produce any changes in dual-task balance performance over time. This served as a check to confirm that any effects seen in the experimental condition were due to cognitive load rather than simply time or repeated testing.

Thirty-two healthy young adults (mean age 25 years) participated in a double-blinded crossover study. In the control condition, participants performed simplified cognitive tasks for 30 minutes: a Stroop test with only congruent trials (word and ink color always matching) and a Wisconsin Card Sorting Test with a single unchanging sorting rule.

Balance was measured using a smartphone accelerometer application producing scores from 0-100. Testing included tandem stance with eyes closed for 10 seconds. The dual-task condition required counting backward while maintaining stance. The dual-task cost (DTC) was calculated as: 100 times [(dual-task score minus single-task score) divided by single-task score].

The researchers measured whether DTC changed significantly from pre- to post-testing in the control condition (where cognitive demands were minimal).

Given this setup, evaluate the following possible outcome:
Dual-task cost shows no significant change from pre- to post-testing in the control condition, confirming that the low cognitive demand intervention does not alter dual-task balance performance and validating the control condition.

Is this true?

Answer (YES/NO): YES